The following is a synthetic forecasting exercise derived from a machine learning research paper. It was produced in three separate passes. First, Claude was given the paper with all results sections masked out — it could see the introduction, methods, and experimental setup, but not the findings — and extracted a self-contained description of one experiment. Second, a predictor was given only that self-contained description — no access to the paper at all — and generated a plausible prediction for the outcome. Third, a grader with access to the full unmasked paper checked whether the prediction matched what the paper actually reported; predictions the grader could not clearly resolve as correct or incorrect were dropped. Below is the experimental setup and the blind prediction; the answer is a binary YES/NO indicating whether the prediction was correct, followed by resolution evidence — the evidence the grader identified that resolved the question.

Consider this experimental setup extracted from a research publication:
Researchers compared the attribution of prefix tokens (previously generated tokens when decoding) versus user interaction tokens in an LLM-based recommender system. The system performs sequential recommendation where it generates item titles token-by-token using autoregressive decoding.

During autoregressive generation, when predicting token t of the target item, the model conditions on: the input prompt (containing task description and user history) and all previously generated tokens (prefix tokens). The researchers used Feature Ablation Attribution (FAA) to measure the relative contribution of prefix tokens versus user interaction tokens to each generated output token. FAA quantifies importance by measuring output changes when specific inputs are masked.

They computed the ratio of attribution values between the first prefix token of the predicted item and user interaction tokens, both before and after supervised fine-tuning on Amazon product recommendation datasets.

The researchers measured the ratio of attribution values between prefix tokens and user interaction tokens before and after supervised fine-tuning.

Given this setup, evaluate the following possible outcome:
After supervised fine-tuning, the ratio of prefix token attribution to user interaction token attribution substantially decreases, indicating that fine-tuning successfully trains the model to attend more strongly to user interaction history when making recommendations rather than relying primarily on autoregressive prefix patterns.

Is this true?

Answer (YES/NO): NO